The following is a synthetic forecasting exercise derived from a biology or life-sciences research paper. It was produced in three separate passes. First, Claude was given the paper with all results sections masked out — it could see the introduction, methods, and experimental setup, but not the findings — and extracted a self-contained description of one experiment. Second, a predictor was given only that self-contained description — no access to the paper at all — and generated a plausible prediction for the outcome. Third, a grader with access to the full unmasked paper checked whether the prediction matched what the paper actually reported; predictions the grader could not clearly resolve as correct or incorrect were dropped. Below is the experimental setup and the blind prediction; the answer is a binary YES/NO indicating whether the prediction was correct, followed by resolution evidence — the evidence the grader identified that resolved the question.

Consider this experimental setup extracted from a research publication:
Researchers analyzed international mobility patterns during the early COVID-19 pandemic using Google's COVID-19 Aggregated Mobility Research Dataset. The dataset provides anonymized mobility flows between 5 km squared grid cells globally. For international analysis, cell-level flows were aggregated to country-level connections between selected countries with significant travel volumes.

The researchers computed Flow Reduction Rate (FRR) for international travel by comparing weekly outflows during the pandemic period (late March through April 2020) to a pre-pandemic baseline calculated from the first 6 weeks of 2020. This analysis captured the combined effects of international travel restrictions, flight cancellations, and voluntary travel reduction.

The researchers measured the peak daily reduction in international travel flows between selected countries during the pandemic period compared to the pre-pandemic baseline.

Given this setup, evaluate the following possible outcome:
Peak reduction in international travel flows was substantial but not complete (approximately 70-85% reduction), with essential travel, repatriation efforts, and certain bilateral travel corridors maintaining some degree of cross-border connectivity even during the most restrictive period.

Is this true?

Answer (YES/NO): NO